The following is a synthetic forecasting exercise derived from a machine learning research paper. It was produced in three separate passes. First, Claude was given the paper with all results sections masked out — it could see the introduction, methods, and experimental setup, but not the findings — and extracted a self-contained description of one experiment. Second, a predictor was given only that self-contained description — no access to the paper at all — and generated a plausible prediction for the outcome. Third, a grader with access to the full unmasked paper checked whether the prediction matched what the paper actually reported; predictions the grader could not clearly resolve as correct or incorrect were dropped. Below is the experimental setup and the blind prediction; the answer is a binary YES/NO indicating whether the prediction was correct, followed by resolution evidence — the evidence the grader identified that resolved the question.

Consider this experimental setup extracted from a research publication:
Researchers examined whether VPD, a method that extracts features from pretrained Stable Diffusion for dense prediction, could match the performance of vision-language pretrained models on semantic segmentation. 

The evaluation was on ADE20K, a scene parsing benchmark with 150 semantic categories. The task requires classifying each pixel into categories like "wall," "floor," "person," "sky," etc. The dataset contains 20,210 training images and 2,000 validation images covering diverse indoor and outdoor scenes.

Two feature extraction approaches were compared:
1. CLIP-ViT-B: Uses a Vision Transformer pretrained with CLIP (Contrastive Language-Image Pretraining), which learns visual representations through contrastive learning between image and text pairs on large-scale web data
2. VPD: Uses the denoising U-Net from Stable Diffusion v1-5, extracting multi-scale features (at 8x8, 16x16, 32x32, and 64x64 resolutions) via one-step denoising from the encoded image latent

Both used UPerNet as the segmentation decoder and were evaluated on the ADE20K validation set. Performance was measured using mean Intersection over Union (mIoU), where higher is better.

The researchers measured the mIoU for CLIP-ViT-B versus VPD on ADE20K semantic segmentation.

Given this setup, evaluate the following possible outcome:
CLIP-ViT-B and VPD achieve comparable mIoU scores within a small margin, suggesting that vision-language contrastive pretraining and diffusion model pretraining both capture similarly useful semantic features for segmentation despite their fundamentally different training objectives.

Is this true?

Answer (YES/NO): NO